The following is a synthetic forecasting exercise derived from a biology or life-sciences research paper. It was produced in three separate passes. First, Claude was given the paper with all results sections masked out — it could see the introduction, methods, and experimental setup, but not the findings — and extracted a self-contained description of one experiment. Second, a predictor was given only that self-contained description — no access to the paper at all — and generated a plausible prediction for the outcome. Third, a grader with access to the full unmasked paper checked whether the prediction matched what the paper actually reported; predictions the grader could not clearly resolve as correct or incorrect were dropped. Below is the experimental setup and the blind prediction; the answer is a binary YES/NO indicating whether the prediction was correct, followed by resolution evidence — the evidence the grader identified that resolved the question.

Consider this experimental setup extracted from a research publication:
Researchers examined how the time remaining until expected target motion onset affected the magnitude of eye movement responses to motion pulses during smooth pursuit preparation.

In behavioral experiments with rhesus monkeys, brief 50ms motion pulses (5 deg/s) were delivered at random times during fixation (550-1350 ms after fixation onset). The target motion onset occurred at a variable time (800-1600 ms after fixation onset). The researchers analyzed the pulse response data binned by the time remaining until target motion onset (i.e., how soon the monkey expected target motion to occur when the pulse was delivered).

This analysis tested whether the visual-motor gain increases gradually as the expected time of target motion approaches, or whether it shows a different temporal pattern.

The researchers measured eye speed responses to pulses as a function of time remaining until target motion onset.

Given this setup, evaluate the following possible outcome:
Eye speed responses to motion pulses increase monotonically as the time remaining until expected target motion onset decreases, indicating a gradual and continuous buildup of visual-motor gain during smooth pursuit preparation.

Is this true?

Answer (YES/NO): YES